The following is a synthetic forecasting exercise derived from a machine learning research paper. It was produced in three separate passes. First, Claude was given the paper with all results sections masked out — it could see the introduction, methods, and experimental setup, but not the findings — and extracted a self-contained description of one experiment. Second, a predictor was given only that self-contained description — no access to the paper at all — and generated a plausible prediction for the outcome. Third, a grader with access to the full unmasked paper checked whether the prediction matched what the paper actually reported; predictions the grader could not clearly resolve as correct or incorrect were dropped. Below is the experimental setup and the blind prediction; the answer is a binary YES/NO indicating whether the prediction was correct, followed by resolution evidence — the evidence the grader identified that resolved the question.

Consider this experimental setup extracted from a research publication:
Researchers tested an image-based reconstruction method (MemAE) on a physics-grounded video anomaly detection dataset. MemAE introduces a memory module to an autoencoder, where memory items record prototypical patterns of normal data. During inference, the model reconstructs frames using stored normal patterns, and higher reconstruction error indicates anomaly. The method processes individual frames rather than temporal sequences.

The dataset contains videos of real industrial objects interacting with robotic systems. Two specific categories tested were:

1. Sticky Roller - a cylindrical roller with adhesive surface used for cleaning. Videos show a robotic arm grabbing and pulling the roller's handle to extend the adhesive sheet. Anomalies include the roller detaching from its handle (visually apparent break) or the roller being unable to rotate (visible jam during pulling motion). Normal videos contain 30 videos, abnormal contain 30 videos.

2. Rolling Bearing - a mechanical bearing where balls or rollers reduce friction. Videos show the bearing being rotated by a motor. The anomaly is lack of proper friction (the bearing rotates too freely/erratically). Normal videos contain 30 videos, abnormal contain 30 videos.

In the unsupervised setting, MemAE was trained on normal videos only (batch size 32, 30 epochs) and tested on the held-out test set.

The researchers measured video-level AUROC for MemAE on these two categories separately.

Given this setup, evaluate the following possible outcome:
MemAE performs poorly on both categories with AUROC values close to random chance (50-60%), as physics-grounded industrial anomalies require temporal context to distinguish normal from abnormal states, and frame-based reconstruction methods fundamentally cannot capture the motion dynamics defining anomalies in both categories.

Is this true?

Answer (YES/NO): NO